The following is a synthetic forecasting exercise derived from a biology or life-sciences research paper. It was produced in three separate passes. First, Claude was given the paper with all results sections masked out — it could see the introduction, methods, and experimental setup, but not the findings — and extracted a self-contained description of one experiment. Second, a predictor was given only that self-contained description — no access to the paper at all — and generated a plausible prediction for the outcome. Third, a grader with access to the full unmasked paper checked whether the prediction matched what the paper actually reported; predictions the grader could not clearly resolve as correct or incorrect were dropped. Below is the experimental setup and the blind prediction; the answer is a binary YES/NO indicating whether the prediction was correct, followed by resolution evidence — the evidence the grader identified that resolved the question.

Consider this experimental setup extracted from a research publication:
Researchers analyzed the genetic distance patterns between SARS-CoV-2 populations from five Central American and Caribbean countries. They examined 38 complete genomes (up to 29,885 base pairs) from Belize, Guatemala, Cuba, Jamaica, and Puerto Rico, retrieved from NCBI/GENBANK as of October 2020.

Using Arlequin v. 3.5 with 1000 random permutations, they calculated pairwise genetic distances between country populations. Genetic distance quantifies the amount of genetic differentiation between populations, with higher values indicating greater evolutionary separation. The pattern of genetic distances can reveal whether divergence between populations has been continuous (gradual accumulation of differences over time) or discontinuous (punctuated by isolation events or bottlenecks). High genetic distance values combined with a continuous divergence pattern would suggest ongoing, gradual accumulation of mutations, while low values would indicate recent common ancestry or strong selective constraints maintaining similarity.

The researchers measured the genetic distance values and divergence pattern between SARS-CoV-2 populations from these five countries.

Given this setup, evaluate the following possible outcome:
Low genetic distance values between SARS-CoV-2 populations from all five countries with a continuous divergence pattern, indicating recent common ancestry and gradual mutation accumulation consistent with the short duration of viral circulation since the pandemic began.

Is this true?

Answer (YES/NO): NO